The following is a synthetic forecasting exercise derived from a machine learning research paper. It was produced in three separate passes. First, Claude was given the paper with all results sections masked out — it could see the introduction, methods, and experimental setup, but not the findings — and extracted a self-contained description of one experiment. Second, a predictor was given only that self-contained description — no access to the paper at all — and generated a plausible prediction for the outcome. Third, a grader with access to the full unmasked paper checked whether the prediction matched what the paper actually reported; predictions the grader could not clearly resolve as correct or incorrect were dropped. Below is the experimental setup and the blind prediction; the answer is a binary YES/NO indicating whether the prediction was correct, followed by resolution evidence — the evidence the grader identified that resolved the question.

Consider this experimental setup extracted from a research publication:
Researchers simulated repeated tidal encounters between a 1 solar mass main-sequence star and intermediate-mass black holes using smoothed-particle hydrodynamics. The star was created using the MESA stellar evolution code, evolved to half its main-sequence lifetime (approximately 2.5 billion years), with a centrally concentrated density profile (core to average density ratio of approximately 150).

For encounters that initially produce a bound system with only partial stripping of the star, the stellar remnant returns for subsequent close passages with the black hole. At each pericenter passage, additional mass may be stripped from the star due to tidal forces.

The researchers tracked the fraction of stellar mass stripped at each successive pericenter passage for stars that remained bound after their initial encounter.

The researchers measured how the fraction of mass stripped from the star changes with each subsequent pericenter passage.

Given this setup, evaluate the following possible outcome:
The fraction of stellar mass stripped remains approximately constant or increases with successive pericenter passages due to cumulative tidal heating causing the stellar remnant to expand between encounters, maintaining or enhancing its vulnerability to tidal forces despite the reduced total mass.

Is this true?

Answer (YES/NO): YES